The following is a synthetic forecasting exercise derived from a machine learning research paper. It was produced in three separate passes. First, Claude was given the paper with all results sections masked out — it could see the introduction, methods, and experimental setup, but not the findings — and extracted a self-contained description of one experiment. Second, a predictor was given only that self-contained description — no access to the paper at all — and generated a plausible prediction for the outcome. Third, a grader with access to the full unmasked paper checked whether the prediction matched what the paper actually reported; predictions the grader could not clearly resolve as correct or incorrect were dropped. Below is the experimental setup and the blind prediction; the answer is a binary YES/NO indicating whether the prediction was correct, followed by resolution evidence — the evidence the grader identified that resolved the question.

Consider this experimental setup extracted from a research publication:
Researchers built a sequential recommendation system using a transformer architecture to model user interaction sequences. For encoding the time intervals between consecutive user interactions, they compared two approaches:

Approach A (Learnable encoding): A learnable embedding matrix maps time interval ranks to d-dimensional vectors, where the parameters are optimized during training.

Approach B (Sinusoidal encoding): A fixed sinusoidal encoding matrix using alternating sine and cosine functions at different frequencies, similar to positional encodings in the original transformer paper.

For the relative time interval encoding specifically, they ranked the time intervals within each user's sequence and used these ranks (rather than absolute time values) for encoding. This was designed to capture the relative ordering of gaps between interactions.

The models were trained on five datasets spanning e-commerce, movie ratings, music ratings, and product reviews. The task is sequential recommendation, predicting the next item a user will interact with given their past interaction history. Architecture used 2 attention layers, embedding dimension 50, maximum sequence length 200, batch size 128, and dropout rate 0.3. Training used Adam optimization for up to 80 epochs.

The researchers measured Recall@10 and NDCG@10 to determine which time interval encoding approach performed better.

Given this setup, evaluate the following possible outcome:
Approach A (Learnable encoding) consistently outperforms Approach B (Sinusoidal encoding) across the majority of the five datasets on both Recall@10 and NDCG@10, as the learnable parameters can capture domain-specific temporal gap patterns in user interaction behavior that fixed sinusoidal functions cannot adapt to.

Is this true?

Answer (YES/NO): NO